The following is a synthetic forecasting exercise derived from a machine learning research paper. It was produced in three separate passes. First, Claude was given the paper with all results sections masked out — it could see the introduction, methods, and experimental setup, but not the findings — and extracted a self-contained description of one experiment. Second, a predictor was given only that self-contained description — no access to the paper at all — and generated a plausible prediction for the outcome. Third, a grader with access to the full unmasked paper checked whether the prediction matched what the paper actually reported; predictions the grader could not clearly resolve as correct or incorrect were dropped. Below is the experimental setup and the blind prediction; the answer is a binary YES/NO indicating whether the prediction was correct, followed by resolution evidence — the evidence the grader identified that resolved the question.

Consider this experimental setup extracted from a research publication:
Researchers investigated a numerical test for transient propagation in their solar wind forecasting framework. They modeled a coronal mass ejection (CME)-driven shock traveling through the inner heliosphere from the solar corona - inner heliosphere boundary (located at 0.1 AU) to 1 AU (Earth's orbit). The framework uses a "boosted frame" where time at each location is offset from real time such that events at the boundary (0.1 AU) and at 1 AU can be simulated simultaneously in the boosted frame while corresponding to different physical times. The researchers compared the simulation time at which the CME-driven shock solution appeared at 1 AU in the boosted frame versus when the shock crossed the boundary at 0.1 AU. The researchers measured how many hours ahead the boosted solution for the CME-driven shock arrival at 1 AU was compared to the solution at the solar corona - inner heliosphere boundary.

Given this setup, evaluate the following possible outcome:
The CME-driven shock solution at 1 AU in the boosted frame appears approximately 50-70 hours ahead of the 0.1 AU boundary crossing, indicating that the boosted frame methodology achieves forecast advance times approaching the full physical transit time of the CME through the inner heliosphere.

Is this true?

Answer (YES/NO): NO